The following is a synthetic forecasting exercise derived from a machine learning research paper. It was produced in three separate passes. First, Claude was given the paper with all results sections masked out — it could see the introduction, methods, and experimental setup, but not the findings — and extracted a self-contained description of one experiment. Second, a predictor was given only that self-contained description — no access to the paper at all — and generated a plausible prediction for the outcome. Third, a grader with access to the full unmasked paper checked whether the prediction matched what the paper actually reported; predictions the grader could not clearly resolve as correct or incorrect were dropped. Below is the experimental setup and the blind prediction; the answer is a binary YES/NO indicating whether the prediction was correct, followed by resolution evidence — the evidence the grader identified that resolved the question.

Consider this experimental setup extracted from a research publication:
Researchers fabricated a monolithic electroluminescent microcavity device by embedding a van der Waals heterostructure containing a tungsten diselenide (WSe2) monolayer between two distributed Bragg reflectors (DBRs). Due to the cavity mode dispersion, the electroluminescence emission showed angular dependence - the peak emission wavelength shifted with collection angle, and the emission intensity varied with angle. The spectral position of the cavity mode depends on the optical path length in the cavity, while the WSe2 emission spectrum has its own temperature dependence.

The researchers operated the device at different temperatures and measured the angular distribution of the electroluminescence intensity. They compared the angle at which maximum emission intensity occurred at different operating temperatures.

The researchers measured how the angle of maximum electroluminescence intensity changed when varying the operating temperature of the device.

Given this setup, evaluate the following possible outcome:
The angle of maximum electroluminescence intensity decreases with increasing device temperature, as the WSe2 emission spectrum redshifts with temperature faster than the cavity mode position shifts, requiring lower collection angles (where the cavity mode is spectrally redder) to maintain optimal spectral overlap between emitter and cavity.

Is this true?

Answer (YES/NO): YES